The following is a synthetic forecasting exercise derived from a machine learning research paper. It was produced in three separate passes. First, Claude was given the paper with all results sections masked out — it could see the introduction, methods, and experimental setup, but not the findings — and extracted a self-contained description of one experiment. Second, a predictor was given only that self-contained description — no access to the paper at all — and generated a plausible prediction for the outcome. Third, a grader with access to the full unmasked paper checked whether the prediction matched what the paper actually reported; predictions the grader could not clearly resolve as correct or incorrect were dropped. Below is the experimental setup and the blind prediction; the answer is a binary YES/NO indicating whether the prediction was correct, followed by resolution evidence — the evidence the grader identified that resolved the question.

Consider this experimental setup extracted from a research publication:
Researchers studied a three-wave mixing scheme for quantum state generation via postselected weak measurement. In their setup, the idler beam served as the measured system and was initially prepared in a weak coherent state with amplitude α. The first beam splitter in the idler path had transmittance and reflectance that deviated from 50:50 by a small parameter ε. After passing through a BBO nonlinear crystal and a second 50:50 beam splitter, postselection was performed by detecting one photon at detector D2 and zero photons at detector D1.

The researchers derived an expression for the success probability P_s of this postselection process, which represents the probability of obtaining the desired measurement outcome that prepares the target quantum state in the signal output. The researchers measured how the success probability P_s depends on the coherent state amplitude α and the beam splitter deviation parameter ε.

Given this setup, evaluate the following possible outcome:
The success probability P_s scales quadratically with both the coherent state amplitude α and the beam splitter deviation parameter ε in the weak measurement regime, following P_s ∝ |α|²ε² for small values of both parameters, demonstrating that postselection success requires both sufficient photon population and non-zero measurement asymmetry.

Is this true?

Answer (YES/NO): YES